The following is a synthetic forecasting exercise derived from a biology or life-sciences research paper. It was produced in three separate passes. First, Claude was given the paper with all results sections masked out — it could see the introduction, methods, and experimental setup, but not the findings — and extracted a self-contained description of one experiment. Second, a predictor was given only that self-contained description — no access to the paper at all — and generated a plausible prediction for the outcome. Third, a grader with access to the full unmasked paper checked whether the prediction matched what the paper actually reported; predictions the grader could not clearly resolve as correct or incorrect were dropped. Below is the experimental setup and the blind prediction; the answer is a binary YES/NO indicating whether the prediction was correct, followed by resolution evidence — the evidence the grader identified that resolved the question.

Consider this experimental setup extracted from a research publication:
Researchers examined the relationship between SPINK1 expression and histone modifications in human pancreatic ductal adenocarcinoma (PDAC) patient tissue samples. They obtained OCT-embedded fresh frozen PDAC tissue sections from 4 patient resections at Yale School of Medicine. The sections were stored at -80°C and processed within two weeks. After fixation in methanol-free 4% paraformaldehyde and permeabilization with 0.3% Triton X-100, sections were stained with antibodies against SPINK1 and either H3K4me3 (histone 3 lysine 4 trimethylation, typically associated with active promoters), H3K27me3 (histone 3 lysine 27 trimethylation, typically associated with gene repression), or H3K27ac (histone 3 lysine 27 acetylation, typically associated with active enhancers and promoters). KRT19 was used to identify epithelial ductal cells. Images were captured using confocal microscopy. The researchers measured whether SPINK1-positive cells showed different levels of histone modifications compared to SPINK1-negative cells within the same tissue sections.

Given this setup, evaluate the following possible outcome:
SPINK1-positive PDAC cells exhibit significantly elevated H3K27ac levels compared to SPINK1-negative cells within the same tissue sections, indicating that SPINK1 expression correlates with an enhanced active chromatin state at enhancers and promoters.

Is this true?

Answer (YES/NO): YES